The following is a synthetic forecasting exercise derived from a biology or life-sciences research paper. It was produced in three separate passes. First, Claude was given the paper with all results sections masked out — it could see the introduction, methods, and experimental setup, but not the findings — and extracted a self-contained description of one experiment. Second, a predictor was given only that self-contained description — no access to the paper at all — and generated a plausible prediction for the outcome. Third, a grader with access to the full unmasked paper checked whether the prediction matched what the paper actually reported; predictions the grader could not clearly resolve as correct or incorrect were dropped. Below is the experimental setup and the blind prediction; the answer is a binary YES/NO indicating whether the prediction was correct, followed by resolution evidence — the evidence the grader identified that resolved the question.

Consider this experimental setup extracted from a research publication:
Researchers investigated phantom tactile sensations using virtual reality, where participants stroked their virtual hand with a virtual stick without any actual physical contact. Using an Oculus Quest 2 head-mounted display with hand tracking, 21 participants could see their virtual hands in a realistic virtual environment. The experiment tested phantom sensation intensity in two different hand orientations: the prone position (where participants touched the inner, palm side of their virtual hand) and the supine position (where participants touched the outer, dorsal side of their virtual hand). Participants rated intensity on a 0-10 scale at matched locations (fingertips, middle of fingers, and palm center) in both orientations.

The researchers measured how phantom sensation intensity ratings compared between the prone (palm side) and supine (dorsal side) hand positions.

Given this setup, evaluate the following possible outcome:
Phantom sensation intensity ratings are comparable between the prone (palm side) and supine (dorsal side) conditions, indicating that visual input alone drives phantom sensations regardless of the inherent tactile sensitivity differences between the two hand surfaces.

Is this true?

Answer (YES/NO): YES